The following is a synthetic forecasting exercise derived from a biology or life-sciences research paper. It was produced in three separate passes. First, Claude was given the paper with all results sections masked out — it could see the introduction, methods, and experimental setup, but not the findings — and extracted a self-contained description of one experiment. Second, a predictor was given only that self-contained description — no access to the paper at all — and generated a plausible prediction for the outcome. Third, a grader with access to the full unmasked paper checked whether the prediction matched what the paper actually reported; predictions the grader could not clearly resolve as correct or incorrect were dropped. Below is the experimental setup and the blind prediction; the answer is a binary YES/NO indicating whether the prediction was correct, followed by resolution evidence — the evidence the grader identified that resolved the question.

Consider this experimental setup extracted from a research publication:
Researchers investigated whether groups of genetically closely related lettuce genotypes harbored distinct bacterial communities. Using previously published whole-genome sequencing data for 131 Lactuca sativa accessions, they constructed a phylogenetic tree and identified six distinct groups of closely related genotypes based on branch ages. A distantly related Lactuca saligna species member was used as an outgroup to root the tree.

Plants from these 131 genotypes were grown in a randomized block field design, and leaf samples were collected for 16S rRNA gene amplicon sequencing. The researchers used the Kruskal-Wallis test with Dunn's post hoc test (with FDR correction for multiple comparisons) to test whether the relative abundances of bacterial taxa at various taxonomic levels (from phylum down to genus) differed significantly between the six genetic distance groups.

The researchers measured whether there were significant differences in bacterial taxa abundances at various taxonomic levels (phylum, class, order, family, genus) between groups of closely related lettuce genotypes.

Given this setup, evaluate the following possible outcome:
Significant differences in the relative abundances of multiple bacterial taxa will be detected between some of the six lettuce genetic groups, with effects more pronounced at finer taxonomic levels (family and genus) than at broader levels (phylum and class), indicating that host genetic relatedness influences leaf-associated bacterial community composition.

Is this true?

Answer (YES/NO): NO